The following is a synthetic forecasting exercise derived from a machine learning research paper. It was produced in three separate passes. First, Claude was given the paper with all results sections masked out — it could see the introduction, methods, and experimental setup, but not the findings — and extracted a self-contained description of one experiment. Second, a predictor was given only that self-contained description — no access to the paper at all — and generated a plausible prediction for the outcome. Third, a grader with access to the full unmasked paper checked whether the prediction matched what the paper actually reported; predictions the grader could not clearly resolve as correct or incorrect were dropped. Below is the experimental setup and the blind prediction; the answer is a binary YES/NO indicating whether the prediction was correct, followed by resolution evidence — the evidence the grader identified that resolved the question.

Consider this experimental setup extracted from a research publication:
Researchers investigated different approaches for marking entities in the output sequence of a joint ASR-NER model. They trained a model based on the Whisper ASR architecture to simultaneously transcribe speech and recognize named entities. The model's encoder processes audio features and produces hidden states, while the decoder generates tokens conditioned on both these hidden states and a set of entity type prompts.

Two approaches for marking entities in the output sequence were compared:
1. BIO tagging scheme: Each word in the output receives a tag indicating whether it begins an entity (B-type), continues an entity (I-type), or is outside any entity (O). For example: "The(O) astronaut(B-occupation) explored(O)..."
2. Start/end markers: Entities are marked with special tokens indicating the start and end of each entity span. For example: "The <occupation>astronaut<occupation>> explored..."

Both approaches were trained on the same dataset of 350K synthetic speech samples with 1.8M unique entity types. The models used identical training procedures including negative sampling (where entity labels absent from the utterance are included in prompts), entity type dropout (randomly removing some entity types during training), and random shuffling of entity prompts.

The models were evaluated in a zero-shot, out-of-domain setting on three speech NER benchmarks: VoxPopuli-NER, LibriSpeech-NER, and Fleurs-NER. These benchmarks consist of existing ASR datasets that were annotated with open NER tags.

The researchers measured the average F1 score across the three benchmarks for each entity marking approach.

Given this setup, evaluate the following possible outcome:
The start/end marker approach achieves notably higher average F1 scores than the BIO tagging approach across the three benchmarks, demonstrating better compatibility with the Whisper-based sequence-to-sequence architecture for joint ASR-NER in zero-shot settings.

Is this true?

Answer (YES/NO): NO